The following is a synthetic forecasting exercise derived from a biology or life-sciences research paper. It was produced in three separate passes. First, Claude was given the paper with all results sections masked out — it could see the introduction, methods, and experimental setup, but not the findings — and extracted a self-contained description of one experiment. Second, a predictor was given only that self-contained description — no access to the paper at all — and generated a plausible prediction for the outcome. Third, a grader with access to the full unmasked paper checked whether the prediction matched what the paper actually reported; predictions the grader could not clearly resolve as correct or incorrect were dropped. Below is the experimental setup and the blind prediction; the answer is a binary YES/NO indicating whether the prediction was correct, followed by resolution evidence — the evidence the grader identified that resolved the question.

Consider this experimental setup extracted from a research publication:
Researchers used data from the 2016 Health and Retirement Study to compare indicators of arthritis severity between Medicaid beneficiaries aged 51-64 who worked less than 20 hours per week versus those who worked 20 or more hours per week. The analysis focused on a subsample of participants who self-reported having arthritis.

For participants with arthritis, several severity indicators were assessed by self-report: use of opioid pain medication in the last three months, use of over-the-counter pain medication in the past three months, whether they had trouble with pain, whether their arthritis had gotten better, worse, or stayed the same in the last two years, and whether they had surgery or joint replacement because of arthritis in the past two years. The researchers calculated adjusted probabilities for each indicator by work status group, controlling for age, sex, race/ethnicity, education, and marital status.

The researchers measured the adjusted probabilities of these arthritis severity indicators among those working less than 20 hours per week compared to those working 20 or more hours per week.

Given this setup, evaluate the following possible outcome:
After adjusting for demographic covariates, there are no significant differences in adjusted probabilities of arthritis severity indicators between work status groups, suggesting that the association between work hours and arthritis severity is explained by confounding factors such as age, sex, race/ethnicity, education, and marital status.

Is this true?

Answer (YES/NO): NO